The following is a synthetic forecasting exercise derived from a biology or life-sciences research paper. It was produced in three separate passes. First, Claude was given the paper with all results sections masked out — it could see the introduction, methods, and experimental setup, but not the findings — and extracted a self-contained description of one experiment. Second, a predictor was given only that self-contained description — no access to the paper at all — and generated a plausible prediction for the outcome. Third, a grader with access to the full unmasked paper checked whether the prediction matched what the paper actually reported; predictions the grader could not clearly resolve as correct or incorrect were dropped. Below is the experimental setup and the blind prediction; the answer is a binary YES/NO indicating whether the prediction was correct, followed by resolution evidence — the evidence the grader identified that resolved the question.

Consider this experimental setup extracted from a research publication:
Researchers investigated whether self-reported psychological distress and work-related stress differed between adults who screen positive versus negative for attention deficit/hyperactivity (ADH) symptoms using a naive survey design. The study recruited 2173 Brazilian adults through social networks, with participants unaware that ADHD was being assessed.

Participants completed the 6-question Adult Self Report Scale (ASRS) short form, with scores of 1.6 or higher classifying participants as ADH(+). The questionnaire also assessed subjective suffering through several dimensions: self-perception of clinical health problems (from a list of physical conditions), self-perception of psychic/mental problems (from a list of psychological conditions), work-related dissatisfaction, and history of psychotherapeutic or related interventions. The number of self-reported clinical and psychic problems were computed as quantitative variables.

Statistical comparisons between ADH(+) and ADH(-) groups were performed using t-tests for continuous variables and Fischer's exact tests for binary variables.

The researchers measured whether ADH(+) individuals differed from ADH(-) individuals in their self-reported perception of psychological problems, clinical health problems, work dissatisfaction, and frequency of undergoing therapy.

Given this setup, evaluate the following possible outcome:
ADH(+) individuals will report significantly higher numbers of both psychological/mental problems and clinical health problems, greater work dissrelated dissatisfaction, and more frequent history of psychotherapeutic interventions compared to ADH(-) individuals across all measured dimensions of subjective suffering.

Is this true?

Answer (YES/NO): YES